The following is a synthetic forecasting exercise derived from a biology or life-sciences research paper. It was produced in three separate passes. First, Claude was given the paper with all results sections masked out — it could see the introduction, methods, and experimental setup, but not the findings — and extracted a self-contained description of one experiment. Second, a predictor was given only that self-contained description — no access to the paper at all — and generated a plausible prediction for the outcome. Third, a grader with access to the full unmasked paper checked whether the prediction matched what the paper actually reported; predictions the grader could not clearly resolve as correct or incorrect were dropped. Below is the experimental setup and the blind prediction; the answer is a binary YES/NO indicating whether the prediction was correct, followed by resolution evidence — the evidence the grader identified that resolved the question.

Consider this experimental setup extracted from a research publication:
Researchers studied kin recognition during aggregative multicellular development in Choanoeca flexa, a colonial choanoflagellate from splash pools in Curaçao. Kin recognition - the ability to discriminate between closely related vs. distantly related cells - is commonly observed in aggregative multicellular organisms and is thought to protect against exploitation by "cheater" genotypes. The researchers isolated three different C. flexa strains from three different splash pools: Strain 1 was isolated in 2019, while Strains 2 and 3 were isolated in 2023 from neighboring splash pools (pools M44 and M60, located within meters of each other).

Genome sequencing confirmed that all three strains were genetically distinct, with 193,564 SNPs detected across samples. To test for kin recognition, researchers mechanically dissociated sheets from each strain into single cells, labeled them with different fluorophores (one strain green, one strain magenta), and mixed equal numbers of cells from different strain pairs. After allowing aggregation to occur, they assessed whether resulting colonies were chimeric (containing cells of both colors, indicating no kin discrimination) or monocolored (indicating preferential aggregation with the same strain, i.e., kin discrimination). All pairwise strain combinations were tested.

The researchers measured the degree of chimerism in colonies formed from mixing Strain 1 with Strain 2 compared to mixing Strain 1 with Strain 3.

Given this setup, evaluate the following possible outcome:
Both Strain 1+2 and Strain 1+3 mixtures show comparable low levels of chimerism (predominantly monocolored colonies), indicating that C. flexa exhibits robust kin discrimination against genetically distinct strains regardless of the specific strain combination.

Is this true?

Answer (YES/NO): NO